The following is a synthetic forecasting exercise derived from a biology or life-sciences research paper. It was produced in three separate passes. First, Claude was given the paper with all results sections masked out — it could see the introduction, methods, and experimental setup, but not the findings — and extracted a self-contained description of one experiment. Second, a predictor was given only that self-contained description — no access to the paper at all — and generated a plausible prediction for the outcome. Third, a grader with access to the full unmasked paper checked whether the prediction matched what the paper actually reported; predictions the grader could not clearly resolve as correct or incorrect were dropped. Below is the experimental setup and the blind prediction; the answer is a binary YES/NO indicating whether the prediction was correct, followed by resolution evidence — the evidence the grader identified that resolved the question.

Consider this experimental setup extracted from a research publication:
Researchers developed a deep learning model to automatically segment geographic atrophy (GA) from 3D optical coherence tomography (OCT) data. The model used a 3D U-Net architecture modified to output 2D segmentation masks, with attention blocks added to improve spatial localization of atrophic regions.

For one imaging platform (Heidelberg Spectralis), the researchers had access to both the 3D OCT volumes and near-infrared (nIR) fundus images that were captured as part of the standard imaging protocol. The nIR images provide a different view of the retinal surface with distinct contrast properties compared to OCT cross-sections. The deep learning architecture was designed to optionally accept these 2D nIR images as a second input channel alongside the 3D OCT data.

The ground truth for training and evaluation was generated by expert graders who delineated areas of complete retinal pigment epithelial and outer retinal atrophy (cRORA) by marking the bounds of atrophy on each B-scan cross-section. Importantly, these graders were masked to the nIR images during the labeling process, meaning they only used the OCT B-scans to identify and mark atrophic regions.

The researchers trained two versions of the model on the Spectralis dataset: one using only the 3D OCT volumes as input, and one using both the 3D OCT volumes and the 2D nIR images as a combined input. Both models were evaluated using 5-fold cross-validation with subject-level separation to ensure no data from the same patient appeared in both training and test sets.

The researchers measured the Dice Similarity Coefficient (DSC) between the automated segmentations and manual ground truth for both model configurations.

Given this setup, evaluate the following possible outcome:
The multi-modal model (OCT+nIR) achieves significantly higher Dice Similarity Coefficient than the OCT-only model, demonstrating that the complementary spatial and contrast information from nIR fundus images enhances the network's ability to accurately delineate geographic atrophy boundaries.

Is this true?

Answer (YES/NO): NO